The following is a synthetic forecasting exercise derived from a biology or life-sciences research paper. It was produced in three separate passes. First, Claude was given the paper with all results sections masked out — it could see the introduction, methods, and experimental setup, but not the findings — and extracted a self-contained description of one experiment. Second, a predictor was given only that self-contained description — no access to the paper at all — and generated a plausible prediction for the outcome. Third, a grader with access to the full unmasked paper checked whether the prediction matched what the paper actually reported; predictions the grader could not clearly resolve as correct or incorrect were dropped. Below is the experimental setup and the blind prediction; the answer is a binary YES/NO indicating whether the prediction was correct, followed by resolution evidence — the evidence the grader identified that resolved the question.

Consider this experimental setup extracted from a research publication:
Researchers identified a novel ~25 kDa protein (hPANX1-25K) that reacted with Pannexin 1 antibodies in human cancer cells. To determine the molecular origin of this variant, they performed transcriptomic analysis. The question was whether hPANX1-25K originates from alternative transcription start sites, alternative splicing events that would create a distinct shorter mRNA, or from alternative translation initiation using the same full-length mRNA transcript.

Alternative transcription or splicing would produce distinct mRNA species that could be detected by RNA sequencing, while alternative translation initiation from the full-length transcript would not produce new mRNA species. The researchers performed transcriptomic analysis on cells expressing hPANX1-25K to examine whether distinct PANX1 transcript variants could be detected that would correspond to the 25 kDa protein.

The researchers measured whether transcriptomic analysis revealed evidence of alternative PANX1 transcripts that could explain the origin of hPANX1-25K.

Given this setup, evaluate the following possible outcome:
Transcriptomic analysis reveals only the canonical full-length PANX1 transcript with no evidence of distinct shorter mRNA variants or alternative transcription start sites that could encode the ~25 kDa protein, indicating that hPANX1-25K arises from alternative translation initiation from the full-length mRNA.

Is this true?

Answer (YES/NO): YES